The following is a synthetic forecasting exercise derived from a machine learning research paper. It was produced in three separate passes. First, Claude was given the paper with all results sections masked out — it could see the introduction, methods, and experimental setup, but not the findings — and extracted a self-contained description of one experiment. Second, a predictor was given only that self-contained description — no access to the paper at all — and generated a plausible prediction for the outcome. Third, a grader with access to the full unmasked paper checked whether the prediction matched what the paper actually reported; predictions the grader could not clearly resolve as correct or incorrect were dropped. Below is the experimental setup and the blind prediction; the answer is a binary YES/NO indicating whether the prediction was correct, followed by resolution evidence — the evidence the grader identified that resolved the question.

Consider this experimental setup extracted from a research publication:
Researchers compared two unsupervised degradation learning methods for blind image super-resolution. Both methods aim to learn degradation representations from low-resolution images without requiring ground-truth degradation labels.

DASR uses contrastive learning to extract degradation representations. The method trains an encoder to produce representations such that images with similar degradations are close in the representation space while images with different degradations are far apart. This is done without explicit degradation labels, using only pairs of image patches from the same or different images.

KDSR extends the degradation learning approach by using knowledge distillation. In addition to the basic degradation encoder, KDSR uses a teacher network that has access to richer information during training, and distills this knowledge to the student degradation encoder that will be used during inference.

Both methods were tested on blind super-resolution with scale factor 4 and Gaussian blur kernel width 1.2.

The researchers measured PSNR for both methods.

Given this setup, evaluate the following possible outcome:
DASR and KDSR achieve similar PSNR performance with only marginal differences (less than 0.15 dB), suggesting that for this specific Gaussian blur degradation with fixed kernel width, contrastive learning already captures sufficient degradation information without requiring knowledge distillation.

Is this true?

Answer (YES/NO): NO